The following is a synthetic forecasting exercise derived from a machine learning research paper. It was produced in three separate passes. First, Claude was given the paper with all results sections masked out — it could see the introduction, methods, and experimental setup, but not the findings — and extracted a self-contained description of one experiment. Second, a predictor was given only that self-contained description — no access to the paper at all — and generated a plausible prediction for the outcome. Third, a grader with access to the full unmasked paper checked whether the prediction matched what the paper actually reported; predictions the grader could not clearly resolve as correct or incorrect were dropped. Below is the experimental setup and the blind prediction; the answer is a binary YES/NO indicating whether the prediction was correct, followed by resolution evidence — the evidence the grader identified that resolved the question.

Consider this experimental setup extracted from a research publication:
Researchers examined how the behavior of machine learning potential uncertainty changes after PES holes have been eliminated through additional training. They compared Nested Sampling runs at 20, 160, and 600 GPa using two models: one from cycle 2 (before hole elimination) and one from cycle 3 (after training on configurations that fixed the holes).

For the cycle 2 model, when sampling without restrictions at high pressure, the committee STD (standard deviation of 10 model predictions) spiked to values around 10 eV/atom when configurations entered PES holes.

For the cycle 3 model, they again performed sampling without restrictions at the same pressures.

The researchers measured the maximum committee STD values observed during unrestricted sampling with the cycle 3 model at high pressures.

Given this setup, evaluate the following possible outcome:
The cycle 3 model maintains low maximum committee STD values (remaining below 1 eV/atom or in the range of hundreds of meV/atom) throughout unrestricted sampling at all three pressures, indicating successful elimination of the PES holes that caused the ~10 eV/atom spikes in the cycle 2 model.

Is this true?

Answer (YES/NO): YES